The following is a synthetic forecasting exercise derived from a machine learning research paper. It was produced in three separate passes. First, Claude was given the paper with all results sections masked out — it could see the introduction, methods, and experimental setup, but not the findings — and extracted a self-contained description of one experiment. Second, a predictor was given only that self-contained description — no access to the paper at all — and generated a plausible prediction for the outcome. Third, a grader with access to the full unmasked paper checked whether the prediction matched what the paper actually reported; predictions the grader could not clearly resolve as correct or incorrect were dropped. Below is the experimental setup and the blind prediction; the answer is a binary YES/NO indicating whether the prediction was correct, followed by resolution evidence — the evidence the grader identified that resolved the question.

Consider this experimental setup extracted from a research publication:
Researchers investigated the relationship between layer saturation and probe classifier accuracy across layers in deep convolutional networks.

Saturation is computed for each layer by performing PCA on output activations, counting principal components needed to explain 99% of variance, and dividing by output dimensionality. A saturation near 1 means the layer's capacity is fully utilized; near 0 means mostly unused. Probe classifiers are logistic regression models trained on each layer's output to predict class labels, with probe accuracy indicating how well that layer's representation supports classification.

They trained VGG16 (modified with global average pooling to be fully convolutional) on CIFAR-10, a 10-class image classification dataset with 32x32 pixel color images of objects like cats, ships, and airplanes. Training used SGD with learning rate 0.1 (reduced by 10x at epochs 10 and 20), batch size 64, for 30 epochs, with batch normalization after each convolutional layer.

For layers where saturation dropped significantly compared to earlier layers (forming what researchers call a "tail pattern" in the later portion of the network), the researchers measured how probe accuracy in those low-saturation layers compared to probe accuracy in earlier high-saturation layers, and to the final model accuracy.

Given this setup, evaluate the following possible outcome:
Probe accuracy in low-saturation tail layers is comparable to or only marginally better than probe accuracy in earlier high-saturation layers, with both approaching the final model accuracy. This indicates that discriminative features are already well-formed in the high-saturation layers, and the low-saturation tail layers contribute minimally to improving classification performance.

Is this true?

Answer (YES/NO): YES